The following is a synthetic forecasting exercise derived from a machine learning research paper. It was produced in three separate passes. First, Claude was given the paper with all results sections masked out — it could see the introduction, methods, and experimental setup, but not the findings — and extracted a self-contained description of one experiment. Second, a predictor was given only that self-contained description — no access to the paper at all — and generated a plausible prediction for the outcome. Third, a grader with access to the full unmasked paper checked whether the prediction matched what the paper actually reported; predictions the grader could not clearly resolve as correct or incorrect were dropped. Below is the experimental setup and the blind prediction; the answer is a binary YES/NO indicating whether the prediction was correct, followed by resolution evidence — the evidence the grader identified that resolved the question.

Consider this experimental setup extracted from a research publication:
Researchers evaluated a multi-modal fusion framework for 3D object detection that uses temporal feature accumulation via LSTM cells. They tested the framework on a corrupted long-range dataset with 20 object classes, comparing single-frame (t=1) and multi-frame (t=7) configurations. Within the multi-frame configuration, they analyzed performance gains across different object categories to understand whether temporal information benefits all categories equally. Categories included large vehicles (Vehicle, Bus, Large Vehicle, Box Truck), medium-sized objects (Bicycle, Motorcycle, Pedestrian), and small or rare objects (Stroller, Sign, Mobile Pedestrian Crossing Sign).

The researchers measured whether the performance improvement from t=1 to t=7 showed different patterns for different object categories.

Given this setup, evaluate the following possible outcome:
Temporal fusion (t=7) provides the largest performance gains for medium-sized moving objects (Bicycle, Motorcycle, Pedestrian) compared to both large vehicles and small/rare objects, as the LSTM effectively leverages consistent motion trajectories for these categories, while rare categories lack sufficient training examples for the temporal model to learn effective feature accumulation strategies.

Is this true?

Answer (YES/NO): NO